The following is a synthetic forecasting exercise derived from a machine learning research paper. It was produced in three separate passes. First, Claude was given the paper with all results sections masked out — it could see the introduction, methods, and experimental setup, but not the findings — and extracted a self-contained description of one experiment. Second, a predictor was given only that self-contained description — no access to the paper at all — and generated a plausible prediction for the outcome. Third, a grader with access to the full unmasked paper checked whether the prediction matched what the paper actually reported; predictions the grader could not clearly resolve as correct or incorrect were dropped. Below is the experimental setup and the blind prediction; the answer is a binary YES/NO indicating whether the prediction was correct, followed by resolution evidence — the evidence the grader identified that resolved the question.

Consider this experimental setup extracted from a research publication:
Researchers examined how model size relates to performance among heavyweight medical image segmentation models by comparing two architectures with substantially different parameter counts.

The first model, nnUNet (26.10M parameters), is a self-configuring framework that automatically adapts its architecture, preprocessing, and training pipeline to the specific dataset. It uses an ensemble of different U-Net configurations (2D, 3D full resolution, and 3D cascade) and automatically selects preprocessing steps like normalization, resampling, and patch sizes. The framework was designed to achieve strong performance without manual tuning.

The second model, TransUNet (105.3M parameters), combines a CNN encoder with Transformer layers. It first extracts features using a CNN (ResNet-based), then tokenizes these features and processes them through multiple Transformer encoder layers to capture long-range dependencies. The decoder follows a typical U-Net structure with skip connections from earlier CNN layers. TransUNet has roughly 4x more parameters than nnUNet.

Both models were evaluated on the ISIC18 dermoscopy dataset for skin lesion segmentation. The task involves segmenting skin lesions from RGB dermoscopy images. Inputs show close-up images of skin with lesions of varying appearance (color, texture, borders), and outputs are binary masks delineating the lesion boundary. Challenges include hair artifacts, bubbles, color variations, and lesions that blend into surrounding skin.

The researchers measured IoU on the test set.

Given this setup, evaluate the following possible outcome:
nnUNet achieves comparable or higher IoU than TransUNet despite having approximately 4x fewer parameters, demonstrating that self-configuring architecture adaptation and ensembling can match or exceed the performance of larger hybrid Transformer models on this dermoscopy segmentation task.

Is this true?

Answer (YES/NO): YES